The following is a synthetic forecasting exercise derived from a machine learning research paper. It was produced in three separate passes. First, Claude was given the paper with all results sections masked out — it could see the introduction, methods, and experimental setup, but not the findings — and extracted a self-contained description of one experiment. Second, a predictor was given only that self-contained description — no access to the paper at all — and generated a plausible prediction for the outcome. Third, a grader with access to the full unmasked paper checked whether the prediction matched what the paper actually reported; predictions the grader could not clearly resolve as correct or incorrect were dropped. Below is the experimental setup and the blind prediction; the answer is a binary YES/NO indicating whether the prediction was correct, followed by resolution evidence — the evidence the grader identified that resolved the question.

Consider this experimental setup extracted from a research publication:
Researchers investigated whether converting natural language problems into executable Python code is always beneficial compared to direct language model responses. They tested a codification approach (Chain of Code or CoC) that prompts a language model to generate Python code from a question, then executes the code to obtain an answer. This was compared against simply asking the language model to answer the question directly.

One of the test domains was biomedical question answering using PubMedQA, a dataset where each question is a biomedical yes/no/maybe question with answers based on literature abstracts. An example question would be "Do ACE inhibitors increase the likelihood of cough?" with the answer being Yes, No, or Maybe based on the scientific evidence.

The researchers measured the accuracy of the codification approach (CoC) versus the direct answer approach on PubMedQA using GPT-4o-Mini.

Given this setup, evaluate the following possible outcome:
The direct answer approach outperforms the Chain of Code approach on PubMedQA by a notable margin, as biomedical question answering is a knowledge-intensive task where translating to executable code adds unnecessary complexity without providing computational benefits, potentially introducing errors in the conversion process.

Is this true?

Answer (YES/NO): YES